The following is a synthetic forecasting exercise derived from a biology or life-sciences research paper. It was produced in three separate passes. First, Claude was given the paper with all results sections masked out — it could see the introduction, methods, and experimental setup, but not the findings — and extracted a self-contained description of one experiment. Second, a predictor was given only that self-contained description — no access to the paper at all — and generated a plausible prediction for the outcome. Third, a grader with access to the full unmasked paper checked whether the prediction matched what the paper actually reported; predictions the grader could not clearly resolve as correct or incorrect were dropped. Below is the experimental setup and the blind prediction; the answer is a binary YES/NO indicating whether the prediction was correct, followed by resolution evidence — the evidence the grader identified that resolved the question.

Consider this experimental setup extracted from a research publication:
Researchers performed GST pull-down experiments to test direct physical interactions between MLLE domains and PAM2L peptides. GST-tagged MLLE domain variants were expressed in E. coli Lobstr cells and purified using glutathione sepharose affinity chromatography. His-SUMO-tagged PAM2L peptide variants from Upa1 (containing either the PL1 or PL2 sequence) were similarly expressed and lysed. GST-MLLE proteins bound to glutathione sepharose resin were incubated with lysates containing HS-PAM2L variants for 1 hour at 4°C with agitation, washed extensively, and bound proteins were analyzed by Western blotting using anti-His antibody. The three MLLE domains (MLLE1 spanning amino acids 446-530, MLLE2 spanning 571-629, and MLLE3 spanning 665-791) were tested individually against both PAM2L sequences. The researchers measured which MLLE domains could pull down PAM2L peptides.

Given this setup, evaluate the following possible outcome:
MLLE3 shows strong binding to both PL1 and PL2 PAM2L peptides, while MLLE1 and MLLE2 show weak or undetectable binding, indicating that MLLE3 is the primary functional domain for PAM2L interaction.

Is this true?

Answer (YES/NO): YES